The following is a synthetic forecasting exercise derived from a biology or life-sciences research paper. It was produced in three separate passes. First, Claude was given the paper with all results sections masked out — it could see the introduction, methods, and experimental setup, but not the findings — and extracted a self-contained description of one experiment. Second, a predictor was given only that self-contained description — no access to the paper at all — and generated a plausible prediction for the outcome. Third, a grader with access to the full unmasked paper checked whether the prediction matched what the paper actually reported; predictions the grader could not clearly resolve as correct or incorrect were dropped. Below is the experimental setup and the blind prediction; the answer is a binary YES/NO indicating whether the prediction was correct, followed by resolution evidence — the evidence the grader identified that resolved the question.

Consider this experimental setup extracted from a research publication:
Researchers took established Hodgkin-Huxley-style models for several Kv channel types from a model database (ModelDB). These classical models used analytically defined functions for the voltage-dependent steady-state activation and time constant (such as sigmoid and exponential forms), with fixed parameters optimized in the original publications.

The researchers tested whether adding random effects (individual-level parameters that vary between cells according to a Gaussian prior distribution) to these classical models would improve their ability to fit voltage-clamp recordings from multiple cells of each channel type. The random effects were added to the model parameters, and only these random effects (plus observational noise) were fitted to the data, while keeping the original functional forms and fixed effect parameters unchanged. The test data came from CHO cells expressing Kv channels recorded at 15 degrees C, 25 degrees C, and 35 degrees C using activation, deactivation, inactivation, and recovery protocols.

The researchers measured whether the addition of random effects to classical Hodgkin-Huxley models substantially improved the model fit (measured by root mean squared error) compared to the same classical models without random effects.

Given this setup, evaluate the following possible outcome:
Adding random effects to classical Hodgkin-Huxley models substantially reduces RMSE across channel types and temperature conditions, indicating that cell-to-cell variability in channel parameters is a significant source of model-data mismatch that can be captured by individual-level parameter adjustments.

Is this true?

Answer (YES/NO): NO